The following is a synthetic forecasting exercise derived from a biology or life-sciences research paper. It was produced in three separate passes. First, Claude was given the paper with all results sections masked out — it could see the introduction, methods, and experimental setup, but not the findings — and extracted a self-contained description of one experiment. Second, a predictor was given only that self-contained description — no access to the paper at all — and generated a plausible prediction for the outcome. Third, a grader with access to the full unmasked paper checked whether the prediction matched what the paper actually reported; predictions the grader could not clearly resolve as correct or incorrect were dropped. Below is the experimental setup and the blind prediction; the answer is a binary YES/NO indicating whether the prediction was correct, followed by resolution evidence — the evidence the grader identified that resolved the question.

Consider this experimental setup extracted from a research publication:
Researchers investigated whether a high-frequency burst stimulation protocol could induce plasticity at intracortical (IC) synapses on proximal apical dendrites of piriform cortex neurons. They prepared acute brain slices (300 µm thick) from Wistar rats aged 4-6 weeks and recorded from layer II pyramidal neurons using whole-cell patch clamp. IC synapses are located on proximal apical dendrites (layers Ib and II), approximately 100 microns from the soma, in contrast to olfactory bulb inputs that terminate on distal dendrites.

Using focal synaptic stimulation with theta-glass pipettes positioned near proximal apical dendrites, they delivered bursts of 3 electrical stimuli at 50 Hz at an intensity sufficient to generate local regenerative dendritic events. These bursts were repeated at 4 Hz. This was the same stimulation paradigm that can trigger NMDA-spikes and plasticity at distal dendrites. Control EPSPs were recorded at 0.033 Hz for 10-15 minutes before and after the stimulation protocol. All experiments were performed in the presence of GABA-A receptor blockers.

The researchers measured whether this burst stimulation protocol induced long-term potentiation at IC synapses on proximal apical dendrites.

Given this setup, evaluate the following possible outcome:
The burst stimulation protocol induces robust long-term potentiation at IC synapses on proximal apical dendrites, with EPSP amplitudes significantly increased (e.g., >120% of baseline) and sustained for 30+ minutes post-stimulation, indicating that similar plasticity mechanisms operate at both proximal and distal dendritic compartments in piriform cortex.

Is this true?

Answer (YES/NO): NO